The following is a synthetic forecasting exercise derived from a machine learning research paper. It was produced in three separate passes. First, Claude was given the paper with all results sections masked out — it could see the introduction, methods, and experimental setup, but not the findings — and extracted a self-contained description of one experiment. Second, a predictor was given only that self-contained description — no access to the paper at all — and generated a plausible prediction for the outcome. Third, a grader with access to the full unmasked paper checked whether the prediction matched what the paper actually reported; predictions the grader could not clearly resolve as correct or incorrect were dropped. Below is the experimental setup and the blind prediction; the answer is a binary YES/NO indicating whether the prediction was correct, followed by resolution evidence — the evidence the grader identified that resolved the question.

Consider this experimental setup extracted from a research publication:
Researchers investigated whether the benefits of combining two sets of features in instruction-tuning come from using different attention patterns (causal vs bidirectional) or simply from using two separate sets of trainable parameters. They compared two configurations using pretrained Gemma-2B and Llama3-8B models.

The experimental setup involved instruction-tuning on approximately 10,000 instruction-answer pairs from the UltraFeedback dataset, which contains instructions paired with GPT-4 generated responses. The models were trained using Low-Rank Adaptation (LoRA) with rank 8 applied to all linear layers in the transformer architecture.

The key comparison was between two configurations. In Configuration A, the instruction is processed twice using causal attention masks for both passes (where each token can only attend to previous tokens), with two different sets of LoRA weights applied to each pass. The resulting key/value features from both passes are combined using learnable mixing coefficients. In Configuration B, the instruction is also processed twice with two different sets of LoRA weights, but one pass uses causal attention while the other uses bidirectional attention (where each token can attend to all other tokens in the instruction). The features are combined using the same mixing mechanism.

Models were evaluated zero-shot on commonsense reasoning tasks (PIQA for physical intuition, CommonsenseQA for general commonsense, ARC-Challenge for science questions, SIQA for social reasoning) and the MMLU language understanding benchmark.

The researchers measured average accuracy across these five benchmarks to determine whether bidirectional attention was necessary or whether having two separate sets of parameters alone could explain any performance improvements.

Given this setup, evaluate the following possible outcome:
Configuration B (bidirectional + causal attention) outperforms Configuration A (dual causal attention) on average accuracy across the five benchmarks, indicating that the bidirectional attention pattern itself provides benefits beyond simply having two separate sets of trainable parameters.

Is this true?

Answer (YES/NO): YES